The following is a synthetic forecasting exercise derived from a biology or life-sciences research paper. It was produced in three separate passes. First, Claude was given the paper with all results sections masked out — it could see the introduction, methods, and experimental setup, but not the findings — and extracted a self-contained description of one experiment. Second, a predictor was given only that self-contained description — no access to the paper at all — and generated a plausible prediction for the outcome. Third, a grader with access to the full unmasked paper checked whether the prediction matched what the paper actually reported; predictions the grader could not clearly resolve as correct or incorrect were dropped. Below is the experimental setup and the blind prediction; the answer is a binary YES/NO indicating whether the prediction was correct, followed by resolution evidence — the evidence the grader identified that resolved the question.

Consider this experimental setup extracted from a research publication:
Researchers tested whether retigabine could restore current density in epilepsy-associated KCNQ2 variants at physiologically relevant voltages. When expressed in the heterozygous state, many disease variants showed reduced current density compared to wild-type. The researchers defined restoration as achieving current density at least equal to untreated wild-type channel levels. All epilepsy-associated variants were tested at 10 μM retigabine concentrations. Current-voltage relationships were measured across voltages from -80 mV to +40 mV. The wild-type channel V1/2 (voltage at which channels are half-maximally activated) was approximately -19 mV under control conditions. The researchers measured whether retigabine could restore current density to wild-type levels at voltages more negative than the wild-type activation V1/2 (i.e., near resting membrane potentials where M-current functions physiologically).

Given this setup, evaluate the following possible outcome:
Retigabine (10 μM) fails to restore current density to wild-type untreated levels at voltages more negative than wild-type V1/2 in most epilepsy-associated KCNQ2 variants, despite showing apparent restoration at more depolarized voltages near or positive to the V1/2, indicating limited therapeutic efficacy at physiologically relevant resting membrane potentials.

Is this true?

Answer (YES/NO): NO